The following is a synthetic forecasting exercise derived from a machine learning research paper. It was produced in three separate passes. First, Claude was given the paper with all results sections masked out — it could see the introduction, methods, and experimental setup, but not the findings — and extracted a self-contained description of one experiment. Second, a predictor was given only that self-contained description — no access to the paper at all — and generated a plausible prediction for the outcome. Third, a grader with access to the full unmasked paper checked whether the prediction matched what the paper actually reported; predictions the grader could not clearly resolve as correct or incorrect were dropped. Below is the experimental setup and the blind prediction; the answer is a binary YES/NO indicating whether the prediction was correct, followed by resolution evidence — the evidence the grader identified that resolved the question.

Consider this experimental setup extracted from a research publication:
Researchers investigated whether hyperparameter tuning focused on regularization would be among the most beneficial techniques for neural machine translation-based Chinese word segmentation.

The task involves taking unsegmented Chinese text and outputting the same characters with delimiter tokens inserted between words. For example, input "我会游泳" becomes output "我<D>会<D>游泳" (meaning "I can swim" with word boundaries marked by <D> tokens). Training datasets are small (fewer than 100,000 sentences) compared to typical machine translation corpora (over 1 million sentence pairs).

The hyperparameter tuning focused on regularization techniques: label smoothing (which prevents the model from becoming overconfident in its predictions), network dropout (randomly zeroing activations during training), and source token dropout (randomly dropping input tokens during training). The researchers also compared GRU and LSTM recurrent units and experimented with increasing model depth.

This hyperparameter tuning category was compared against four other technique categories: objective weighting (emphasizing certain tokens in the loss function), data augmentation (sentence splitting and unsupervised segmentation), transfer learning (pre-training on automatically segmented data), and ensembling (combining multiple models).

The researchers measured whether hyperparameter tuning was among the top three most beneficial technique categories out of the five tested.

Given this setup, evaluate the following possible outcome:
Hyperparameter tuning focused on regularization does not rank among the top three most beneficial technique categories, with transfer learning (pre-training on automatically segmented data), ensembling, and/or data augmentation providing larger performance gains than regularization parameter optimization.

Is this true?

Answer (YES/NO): NO